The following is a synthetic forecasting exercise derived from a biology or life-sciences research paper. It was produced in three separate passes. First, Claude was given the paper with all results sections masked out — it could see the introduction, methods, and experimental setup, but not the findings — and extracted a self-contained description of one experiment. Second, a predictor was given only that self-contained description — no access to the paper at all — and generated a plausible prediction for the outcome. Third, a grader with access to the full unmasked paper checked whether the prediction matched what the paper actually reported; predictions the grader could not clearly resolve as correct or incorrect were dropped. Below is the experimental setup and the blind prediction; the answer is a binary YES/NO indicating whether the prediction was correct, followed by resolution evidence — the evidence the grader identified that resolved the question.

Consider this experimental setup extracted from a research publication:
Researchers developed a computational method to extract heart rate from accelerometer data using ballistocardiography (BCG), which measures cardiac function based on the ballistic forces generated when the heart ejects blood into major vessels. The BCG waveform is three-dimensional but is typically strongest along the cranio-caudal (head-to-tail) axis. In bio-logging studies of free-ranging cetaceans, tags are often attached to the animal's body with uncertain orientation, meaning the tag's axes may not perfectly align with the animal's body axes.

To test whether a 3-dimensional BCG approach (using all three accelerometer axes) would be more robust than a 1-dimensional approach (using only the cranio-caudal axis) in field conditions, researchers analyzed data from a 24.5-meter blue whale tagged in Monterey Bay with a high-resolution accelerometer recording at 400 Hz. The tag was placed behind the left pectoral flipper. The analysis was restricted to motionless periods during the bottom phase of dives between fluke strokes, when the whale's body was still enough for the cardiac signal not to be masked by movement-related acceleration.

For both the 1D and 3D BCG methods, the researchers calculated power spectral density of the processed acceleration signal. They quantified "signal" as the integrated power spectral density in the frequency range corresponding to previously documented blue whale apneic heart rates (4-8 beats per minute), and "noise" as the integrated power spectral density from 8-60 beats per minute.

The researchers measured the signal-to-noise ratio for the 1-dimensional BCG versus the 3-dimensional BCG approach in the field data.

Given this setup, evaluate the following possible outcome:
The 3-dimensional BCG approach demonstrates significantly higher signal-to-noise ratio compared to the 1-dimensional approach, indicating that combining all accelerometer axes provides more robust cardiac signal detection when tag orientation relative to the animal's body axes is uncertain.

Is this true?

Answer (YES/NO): YES